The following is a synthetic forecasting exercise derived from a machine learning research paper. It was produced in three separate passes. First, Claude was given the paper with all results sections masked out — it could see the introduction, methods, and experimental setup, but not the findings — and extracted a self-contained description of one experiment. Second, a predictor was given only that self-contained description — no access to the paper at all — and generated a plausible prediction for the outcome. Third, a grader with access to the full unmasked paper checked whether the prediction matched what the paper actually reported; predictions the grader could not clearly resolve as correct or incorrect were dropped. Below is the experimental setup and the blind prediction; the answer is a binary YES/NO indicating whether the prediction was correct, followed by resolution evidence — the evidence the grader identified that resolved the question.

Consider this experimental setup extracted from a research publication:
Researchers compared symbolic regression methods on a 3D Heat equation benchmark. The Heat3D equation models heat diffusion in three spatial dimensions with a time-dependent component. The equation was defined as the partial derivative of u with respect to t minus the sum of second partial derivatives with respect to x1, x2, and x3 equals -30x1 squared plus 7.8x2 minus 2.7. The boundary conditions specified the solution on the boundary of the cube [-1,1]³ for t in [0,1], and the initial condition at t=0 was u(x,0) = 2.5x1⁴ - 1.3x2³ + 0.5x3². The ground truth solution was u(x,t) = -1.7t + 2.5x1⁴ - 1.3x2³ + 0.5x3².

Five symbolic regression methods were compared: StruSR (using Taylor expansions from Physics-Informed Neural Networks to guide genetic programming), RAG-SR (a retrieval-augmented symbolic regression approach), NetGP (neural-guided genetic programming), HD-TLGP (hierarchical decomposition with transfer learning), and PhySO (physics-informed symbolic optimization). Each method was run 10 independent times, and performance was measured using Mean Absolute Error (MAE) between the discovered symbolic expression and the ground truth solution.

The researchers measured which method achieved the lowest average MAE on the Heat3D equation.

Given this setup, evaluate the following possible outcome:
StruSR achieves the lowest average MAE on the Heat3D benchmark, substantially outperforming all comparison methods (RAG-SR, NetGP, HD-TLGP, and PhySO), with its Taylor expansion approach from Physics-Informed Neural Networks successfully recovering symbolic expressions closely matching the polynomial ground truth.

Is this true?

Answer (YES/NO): NO